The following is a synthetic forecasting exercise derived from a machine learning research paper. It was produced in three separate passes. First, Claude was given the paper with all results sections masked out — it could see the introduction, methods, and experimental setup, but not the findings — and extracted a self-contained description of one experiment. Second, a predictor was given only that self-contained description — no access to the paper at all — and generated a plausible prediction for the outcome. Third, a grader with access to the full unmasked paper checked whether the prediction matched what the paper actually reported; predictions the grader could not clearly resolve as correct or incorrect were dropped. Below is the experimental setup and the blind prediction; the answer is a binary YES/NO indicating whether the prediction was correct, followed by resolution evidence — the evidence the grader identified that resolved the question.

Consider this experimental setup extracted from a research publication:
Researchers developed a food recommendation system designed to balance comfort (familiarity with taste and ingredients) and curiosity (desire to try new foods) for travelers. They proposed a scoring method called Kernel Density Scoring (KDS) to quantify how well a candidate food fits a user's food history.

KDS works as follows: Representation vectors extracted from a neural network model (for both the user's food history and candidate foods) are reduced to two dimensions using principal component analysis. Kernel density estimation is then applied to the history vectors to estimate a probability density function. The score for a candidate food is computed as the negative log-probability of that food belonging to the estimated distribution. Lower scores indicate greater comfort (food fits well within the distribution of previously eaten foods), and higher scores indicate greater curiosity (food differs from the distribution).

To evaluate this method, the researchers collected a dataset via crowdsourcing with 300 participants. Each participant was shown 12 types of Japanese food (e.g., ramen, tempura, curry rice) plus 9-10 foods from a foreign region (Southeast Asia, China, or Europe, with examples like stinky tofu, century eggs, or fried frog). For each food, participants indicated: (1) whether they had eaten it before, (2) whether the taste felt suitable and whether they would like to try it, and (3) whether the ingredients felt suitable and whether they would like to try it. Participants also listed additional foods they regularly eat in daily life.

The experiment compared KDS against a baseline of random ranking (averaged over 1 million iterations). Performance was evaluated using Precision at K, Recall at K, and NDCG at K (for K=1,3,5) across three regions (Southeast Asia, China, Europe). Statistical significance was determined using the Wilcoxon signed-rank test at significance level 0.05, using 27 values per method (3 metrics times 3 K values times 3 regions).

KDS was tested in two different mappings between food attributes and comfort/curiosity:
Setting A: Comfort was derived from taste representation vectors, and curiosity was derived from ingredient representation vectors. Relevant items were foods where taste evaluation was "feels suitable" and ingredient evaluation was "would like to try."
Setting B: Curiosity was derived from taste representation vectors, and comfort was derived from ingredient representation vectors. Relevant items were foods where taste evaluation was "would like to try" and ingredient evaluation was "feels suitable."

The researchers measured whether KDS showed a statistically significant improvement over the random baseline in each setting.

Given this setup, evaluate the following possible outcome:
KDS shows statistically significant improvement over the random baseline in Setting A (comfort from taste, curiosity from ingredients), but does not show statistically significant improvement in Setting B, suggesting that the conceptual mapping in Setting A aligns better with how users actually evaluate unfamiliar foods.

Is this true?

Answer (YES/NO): NO